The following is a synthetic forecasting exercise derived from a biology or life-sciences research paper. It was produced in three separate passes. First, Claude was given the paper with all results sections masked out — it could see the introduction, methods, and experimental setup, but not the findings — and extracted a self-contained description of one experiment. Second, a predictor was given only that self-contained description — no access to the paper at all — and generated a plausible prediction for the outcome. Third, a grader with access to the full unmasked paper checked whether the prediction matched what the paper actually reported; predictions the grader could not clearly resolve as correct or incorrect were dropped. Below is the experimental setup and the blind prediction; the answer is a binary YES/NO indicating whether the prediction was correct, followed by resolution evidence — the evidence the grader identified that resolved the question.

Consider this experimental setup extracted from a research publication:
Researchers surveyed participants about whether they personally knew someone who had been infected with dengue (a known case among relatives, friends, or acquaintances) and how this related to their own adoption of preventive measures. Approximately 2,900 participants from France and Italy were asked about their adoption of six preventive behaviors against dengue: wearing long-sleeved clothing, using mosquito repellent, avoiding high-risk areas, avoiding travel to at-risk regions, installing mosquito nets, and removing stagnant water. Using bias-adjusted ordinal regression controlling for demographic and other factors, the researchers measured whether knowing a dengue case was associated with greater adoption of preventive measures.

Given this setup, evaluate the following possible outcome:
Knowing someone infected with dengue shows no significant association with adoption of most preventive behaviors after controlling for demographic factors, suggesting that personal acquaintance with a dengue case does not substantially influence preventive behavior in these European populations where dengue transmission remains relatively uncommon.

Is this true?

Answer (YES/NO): YES